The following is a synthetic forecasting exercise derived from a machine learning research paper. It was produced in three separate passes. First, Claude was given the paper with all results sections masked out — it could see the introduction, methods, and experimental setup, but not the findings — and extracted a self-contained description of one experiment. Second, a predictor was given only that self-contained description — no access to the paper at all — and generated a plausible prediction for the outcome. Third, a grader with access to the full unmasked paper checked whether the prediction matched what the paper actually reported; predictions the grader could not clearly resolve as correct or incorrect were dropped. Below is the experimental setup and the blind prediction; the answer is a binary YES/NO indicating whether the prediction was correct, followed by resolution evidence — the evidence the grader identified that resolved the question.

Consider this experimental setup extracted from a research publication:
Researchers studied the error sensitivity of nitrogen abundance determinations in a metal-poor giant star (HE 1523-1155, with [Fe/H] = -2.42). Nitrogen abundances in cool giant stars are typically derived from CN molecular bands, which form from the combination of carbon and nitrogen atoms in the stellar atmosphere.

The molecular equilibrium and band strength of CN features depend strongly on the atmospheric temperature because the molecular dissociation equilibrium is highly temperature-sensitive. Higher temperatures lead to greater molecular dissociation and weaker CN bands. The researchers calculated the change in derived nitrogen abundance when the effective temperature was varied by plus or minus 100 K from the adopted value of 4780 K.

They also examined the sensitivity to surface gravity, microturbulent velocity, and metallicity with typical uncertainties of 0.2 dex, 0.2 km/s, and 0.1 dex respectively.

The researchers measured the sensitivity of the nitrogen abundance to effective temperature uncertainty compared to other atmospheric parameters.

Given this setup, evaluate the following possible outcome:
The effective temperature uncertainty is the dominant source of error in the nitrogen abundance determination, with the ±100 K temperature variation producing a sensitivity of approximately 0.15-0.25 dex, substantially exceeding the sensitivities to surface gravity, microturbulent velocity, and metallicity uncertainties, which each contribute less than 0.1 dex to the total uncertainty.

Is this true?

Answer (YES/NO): NO